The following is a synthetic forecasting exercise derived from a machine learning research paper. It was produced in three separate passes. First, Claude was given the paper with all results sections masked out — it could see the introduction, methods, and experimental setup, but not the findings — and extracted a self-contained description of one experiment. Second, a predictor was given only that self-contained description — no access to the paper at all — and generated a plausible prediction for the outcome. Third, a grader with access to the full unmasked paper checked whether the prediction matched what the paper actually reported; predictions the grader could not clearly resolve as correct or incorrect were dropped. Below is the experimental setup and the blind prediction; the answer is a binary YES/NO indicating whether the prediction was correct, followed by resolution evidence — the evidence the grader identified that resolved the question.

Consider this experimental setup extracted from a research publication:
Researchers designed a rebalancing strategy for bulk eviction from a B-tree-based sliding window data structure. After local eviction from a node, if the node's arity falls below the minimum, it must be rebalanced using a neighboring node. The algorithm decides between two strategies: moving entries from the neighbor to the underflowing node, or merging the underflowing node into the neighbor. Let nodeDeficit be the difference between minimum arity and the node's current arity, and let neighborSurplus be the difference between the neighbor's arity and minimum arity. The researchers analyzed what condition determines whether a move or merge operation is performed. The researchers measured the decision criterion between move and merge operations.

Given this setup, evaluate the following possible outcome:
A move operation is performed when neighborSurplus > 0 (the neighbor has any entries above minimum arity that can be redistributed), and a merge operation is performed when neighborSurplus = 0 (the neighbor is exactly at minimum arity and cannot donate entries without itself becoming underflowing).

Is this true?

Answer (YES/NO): NO